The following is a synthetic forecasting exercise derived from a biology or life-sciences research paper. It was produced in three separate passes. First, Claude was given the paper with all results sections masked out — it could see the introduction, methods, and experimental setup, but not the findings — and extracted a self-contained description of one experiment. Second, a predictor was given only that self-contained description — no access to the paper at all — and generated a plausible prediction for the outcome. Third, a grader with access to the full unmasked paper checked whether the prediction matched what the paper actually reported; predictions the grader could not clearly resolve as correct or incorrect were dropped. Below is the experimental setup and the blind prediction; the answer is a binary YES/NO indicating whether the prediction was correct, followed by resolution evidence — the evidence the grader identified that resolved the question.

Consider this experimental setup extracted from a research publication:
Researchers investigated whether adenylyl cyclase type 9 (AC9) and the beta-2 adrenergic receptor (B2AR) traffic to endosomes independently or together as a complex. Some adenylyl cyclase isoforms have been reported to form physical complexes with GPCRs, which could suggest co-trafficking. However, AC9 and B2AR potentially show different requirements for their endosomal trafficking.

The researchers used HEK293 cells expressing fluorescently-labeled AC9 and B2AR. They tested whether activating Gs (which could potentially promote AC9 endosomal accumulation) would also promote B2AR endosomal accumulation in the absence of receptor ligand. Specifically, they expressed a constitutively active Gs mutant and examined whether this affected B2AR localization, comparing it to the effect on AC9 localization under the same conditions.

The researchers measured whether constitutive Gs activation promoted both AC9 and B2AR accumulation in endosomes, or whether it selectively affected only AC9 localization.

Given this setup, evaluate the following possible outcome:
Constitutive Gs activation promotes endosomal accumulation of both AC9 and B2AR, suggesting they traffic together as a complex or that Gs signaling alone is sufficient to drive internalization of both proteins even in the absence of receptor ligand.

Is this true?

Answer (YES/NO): NO